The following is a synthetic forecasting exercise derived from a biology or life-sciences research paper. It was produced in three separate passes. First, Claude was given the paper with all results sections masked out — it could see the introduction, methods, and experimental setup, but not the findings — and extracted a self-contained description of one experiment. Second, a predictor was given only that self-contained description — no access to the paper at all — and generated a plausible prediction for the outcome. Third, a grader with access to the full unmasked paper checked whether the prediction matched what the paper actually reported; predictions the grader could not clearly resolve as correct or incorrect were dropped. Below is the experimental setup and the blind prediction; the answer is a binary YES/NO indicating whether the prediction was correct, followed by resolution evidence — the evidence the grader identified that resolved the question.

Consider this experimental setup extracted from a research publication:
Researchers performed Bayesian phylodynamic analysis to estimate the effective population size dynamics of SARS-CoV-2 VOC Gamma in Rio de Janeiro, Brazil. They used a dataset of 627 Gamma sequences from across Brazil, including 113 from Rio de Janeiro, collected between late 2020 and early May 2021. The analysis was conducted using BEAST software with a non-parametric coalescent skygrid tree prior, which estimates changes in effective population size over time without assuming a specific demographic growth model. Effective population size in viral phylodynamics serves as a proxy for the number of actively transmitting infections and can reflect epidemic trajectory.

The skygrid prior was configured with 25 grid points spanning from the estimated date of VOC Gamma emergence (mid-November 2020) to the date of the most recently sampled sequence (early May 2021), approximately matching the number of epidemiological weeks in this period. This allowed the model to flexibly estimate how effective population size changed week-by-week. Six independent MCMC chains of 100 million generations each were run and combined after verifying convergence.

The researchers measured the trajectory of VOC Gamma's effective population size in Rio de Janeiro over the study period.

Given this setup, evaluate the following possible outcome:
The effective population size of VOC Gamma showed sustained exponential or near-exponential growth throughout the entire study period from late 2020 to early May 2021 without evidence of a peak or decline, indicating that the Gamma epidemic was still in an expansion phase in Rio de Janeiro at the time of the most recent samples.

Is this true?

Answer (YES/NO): NO